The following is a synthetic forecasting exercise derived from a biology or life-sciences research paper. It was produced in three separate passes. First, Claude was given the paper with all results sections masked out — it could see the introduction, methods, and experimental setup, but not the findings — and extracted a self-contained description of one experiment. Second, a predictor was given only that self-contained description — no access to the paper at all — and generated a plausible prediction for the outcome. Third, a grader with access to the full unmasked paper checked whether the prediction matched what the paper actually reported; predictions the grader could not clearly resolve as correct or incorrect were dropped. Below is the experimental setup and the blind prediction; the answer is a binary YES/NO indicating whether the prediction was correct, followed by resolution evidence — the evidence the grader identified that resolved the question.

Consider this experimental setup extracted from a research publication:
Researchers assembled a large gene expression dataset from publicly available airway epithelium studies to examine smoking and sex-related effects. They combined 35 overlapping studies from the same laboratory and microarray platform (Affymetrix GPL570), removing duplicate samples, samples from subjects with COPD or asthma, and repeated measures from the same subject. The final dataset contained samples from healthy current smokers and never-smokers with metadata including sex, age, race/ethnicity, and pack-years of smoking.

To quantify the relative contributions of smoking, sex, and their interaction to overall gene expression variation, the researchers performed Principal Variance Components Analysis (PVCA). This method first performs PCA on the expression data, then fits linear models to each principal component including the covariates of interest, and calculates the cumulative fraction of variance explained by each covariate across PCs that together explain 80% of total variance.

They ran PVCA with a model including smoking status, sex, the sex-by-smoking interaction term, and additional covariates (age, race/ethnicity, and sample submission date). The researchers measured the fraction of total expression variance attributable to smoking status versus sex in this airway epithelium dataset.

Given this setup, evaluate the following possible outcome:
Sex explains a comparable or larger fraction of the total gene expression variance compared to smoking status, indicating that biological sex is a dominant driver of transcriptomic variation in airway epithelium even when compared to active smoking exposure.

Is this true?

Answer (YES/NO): NO